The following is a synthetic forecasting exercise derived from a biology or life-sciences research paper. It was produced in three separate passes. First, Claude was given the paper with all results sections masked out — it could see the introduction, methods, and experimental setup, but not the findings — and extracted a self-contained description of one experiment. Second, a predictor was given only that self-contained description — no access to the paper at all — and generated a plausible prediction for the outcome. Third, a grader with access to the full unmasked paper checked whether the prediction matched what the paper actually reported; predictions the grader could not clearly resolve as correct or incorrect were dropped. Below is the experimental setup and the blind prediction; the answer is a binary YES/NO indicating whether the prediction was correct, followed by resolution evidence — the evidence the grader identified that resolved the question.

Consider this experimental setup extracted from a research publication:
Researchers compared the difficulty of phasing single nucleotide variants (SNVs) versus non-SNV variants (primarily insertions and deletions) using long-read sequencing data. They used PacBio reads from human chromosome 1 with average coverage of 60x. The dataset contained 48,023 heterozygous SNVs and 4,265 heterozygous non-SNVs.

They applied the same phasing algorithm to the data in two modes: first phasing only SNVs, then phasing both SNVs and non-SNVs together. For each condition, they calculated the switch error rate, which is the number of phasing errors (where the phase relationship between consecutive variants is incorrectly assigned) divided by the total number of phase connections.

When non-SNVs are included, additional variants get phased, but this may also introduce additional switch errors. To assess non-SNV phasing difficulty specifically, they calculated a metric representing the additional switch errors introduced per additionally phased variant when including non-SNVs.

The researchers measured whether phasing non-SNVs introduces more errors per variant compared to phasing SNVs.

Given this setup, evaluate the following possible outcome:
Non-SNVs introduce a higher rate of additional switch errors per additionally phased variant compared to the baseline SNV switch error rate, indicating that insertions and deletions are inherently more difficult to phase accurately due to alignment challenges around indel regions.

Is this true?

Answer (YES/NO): YES